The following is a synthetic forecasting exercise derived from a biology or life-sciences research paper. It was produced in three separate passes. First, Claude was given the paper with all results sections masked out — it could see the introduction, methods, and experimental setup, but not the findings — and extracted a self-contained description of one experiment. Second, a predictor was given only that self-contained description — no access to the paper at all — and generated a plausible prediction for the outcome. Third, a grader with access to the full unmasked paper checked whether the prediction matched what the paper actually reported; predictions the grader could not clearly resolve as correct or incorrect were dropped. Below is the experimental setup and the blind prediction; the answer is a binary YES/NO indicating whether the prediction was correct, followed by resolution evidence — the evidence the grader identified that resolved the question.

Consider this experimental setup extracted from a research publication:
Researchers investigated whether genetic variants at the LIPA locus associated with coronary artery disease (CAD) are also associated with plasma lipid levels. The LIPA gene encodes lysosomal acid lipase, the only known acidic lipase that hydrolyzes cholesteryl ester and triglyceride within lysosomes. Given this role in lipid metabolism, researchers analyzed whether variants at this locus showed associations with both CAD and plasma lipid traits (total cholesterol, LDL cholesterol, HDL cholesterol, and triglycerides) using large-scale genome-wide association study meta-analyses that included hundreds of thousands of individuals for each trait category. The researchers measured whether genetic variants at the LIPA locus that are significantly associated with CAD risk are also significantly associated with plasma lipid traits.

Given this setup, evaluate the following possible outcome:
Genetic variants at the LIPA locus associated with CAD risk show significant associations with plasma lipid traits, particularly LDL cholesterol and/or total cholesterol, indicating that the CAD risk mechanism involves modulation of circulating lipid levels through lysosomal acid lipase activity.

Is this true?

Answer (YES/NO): NO